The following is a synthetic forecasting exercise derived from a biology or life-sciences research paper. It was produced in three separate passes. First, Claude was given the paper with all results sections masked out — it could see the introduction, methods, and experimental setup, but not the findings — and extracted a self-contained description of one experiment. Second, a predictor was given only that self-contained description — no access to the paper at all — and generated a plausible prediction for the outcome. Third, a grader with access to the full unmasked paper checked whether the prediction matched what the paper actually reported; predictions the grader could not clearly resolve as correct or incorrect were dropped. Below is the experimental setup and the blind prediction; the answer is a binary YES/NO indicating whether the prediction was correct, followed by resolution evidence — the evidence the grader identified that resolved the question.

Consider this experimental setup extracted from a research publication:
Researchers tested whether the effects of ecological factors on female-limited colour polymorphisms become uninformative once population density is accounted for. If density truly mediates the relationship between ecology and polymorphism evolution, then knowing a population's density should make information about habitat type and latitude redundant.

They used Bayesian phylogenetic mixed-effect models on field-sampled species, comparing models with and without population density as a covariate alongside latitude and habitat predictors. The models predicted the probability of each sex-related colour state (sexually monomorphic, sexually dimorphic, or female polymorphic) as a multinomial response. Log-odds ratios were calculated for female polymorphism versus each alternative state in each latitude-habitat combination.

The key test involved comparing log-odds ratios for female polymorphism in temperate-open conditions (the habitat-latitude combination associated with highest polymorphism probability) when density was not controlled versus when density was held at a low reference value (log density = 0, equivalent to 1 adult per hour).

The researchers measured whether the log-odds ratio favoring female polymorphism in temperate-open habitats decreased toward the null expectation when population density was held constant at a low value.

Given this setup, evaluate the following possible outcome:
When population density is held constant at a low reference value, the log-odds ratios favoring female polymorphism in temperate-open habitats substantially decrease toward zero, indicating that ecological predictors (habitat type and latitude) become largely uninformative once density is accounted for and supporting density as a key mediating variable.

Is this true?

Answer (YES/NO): YES